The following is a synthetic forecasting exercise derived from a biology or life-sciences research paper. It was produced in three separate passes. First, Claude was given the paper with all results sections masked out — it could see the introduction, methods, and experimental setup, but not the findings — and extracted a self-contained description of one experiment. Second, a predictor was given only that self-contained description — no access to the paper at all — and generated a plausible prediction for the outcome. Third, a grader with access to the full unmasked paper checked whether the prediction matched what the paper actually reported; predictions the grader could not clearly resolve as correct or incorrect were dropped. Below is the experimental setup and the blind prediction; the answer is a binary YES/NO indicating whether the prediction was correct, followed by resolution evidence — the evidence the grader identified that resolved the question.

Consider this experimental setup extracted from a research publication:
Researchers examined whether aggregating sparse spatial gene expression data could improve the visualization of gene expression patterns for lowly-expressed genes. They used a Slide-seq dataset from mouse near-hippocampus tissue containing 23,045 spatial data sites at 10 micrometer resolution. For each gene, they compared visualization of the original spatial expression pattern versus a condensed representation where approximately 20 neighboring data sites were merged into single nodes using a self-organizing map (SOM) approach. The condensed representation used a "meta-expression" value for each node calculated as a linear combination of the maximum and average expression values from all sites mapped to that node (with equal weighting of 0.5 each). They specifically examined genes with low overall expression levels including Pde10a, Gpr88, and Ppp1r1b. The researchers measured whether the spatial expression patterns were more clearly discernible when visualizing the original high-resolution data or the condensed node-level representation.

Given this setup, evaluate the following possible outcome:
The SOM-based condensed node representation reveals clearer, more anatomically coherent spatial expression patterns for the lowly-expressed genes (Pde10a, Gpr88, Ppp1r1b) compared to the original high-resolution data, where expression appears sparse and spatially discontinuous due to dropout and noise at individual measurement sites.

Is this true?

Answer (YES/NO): YES